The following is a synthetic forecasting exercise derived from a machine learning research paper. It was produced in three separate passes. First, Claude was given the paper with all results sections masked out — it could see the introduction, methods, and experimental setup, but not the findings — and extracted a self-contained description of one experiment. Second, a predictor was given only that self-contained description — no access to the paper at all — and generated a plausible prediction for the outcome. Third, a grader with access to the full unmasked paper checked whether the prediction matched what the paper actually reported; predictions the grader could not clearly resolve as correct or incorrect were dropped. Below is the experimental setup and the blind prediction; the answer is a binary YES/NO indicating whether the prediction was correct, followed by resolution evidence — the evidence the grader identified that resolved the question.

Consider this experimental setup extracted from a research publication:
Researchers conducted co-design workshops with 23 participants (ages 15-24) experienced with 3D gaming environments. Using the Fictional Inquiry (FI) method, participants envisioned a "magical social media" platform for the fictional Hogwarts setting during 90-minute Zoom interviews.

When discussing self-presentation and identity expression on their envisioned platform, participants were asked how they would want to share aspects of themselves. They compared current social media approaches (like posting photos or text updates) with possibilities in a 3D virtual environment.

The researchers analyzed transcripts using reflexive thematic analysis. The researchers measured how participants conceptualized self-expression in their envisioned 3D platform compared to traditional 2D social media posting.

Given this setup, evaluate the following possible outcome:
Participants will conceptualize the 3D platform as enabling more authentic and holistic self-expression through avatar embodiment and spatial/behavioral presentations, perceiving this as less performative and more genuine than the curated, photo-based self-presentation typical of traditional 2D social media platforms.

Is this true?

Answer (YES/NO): YES